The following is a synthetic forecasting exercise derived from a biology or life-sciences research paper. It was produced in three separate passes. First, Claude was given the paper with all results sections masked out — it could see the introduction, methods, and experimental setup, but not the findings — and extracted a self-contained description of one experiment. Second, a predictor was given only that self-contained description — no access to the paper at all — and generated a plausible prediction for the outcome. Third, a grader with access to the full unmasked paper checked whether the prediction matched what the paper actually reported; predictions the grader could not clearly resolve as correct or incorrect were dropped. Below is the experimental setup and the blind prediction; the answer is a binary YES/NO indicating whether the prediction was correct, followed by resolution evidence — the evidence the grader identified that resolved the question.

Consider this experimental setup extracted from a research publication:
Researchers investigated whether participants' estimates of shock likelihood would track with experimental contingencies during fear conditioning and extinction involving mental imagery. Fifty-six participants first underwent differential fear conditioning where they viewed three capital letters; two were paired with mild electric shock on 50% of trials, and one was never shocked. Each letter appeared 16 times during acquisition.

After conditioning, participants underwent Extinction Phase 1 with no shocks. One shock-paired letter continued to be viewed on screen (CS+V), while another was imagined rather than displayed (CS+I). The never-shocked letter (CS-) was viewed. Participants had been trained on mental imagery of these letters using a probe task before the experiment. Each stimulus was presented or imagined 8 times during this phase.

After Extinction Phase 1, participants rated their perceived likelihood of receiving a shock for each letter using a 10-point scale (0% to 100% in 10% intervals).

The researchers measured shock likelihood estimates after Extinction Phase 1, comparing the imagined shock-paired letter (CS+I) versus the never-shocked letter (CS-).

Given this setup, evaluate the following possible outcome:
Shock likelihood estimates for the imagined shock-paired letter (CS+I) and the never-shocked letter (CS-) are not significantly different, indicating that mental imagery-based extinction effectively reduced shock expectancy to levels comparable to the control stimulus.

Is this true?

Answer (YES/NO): YES